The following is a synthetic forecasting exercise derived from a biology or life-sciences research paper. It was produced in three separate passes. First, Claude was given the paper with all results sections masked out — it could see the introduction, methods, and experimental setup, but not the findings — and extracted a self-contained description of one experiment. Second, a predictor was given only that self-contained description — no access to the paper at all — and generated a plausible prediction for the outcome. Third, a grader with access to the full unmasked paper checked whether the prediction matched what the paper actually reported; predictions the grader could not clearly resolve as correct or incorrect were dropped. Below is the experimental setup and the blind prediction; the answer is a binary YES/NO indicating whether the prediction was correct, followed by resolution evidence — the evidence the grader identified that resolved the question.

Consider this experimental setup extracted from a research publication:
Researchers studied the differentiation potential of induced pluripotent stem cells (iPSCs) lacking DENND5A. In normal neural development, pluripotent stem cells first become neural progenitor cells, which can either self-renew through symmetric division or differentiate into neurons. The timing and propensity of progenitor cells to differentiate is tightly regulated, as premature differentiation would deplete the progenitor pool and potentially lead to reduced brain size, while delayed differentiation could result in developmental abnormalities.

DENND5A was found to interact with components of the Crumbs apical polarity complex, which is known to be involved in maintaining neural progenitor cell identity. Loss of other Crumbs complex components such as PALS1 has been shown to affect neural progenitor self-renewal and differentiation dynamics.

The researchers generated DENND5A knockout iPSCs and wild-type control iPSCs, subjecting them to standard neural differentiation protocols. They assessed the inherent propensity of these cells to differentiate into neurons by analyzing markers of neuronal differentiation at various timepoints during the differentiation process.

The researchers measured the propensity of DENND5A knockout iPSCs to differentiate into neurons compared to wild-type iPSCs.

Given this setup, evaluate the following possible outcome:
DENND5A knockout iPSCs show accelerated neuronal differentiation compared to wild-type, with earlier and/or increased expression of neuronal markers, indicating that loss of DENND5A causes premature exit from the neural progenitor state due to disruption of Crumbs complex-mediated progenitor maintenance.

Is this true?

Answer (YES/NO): YES